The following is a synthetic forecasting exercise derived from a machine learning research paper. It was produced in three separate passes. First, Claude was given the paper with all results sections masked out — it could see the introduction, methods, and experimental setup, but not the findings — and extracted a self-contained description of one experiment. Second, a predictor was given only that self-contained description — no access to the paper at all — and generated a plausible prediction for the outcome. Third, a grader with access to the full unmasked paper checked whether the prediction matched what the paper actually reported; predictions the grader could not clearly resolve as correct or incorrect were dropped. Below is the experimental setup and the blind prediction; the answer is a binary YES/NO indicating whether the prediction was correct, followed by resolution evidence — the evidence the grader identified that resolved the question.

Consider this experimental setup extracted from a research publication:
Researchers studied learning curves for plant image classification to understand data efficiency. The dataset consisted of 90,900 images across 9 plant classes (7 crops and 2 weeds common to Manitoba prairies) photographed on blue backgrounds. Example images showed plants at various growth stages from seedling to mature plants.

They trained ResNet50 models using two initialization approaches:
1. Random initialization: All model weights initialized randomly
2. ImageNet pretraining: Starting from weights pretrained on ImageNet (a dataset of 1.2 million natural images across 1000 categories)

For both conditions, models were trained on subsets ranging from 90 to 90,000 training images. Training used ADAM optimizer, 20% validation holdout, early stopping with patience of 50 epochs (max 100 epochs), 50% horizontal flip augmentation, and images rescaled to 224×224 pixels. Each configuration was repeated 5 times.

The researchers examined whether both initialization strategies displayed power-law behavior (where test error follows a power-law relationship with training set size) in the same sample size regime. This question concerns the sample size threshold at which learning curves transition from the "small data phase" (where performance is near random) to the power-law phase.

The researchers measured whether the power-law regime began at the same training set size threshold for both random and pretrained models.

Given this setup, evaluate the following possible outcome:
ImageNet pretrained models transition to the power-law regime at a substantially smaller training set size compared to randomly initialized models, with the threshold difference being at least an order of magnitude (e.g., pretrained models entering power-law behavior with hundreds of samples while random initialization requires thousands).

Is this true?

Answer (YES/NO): NO